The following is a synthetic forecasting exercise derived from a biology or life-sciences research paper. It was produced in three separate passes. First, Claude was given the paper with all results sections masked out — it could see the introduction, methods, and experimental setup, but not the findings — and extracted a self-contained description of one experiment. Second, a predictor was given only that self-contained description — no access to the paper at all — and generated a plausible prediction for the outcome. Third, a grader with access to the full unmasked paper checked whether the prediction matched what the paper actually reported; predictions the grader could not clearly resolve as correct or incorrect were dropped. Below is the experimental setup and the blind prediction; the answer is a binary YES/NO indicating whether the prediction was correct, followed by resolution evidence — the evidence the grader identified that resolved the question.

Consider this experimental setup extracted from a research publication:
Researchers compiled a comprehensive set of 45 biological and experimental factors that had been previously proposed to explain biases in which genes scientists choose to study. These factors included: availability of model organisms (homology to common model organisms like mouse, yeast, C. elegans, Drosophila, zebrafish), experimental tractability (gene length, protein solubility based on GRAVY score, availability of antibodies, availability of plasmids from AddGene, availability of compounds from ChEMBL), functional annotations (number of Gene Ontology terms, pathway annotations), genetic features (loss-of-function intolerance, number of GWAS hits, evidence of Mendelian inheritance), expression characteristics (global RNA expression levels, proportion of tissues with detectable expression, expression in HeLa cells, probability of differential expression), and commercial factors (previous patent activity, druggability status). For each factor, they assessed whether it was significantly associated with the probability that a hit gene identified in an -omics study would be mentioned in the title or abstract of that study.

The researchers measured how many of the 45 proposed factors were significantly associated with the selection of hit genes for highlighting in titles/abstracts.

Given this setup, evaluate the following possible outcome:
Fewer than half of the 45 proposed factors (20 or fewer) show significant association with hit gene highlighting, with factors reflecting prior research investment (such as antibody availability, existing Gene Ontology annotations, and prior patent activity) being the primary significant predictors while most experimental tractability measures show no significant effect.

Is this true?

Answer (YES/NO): NO